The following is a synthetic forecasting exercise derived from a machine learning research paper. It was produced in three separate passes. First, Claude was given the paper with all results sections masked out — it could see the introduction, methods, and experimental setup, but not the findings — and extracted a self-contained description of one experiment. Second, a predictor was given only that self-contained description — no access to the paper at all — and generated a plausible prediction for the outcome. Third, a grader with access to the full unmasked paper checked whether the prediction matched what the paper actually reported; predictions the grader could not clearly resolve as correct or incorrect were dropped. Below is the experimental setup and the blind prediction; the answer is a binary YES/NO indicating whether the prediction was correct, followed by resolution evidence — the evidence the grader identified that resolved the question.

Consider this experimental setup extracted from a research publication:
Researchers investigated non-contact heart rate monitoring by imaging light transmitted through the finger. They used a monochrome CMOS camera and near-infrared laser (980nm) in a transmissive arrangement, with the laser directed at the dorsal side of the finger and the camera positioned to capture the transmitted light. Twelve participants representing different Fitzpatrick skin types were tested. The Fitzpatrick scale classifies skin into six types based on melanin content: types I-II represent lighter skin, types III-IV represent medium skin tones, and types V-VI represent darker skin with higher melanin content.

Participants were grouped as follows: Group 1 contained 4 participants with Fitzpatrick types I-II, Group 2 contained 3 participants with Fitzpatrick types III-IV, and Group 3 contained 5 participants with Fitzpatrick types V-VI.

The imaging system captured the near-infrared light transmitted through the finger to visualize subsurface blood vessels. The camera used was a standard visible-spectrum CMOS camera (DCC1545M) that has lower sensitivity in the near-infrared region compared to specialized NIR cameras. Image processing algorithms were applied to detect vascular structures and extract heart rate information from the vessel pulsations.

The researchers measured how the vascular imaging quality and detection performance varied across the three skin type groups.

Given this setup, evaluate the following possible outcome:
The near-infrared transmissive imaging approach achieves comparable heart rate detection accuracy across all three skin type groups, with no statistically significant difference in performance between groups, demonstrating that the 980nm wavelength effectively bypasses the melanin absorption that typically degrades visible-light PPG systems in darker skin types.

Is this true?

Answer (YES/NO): NO